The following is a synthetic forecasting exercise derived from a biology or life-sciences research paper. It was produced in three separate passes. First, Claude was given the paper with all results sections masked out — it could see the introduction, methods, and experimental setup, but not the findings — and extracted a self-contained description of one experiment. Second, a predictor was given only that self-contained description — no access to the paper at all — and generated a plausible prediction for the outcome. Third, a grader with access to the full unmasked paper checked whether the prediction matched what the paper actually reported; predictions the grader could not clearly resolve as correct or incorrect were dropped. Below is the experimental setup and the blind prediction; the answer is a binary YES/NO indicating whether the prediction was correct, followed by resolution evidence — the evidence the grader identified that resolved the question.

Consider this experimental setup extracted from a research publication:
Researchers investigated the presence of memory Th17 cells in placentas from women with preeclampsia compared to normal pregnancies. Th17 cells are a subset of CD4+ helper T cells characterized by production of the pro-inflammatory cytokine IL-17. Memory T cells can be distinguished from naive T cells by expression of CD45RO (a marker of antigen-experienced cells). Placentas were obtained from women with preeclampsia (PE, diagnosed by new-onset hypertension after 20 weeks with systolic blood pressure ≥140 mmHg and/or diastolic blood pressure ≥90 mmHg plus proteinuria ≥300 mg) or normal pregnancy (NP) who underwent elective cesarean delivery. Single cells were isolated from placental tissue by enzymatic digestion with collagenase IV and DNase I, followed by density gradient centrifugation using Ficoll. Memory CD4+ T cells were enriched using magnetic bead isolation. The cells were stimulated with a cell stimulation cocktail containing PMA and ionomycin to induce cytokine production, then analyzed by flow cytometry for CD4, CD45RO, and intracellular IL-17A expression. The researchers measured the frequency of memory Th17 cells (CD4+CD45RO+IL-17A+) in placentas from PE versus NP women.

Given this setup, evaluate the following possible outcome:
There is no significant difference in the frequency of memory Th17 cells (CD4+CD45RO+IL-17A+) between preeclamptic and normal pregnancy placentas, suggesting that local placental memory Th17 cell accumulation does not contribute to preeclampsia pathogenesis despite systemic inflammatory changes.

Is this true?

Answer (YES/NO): NO